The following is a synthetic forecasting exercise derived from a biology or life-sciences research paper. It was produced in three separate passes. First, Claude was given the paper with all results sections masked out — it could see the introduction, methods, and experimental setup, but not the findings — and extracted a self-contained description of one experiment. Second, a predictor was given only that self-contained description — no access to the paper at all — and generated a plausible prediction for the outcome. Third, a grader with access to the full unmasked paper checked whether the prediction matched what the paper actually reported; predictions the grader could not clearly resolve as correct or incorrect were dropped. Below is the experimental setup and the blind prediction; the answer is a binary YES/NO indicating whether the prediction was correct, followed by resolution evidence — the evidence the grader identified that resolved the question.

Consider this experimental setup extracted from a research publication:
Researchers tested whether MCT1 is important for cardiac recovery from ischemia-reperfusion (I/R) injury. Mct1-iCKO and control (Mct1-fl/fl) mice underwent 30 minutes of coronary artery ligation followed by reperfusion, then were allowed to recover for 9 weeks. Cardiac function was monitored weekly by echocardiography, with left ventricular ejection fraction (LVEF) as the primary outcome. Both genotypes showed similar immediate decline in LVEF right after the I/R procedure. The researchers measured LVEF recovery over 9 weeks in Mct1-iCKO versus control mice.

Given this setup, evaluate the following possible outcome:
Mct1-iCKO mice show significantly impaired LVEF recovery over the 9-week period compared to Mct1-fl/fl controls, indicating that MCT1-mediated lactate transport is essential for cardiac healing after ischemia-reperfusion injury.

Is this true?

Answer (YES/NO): YES